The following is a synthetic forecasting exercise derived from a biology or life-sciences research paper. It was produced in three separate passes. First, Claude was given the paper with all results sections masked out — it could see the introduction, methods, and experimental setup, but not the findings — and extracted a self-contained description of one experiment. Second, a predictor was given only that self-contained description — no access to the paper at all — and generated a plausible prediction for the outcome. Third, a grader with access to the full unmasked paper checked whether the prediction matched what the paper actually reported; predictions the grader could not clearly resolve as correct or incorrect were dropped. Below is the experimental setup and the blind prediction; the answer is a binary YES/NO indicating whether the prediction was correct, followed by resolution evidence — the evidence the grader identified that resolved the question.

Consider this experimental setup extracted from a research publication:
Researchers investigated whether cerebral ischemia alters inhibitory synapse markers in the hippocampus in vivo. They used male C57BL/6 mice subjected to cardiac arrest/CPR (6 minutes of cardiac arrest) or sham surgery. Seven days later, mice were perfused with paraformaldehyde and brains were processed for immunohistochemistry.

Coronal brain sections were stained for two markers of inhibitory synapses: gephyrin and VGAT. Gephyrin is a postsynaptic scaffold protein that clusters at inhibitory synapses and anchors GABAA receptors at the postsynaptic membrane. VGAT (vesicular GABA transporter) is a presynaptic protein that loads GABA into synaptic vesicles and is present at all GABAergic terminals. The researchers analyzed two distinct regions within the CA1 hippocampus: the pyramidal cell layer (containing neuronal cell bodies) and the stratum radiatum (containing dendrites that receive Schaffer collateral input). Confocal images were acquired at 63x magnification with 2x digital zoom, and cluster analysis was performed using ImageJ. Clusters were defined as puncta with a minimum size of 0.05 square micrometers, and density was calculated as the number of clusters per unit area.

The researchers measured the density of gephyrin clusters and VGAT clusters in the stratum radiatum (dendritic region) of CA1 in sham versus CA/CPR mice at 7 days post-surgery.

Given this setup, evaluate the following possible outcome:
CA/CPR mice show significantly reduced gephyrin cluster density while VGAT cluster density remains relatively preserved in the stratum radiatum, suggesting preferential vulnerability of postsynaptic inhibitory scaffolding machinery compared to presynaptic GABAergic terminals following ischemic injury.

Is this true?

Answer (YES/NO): NO